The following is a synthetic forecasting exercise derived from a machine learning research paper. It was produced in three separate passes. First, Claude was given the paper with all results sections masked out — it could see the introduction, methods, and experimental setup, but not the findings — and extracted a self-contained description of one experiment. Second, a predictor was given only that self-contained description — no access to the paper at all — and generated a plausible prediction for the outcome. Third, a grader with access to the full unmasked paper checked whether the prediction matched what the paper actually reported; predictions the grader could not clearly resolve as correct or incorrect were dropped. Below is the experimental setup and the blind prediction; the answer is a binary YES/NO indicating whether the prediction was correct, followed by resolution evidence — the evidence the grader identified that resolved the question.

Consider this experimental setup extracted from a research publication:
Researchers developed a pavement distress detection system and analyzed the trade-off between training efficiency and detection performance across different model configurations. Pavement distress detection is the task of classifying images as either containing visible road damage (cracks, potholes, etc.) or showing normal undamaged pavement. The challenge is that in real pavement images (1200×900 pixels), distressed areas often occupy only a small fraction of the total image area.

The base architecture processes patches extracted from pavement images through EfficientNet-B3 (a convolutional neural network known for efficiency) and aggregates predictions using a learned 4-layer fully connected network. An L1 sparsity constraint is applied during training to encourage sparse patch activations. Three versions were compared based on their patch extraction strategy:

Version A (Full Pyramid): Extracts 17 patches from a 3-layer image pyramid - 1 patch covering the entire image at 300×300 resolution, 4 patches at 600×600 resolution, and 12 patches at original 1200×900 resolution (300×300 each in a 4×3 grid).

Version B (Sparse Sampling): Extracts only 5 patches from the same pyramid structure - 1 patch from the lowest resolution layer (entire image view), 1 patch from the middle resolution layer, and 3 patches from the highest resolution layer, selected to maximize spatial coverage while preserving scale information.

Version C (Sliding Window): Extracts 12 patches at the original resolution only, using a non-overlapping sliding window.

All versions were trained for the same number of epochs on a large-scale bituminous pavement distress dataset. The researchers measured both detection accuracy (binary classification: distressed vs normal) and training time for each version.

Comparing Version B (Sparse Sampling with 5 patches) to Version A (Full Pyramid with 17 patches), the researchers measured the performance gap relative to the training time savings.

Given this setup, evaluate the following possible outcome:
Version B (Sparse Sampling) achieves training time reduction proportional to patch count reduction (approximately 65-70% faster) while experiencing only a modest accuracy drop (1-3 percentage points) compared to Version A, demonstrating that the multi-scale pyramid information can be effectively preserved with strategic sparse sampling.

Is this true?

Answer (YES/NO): NO